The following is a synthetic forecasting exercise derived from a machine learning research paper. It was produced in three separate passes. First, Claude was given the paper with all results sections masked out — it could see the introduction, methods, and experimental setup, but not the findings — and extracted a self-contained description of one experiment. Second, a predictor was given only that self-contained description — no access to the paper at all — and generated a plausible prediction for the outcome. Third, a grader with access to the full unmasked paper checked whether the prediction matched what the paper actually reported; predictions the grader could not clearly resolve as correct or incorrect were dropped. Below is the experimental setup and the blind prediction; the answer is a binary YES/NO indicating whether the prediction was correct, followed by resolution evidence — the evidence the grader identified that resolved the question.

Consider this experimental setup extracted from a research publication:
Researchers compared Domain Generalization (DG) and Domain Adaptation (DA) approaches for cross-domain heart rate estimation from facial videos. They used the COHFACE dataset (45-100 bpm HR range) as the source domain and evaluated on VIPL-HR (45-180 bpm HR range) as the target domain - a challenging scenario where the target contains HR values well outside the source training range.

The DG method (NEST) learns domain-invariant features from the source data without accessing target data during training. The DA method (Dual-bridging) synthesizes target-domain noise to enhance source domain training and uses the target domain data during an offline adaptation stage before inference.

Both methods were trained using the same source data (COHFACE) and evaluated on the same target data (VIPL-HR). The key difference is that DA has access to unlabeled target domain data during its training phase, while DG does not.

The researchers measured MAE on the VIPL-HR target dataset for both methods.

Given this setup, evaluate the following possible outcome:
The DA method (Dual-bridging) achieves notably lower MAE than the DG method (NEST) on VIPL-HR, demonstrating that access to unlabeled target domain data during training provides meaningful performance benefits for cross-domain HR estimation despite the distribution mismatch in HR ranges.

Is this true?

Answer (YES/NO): NO